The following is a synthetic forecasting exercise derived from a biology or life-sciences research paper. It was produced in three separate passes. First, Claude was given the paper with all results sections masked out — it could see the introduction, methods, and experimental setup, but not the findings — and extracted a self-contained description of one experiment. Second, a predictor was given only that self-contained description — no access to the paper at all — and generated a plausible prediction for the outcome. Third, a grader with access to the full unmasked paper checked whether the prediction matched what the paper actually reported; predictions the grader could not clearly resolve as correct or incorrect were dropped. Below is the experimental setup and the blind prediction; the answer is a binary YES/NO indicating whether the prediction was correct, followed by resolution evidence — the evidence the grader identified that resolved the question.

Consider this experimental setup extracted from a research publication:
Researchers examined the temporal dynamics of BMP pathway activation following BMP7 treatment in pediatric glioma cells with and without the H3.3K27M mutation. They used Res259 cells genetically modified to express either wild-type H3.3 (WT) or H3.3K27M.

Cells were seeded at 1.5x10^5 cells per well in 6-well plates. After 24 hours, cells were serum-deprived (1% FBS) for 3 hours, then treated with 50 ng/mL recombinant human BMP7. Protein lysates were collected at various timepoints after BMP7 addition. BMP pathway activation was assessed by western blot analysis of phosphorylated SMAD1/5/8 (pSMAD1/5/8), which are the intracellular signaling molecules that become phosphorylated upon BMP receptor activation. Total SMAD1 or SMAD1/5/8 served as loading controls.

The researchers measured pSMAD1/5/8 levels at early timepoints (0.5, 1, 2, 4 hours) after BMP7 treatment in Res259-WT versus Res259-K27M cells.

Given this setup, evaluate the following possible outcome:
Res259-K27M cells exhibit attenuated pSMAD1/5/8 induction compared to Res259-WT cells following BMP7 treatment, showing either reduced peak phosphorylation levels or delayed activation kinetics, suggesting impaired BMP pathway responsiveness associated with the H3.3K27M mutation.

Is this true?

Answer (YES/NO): NO